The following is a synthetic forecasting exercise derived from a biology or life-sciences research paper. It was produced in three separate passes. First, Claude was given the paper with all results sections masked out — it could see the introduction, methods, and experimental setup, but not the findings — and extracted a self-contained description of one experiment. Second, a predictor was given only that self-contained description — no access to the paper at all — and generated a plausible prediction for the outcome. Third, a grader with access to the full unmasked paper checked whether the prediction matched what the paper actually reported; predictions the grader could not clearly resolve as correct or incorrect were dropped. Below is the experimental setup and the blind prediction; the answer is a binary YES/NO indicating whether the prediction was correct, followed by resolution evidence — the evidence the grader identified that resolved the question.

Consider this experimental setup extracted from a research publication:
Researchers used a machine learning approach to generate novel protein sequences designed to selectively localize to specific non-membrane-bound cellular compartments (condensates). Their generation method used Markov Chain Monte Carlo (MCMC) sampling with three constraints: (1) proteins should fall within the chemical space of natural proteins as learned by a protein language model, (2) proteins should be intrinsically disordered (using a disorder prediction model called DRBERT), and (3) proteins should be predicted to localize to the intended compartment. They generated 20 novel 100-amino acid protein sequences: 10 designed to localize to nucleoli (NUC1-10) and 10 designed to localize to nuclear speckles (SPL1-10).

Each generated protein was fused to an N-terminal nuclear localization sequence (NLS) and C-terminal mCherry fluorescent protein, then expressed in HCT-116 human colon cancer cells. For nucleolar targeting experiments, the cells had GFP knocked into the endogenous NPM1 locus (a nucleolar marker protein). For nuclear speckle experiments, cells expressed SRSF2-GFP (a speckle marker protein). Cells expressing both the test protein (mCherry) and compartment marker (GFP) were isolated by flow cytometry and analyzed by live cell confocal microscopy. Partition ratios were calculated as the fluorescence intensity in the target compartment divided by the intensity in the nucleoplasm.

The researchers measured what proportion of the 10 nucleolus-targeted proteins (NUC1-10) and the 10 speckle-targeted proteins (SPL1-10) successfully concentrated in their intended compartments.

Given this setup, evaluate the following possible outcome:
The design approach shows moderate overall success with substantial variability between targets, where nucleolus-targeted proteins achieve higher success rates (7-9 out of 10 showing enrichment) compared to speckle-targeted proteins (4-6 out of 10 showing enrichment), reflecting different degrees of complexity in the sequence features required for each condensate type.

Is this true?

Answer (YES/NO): NO